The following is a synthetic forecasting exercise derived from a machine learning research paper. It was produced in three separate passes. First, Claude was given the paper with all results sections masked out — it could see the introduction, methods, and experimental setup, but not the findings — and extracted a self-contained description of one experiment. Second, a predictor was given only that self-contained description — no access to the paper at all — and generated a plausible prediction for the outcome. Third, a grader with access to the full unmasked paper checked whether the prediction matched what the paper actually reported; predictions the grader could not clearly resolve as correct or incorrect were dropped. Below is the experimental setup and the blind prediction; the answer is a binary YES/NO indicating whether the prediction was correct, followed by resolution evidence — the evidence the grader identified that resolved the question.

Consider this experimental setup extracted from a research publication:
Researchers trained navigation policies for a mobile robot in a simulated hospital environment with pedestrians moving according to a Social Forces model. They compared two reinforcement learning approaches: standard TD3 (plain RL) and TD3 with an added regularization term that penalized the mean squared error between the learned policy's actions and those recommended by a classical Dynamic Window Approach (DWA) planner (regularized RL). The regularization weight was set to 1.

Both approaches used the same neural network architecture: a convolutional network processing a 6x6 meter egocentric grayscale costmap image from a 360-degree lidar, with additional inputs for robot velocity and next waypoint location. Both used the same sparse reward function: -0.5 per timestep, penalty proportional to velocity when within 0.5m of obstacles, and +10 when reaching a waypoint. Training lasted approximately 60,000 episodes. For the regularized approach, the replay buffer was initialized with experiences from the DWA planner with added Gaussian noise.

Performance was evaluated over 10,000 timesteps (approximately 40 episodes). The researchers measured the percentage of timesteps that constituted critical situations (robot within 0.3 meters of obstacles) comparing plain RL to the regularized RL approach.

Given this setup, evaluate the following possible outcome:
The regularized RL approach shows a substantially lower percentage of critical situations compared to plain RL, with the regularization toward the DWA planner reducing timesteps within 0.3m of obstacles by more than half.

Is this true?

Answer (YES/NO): NO